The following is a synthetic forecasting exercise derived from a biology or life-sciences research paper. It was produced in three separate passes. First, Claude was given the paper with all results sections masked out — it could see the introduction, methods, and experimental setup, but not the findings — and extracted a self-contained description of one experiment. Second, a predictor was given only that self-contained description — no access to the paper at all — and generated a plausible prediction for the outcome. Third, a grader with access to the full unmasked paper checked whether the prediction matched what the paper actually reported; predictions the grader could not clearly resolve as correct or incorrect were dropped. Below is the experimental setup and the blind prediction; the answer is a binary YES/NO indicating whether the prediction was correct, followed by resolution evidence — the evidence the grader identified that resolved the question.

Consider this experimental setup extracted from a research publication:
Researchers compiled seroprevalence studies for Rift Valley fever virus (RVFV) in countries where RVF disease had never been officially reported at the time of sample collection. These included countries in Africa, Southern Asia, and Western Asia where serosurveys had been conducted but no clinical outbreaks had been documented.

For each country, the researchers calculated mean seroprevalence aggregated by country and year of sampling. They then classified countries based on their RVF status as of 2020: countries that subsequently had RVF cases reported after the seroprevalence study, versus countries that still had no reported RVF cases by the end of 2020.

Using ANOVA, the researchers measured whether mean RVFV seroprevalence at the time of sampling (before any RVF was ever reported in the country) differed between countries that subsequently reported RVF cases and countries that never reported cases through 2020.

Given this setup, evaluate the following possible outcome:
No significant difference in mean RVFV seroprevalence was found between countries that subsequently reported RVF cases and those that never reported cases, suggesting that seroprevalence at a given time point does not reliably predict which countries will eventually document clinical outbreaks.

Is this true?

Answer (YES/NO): YES